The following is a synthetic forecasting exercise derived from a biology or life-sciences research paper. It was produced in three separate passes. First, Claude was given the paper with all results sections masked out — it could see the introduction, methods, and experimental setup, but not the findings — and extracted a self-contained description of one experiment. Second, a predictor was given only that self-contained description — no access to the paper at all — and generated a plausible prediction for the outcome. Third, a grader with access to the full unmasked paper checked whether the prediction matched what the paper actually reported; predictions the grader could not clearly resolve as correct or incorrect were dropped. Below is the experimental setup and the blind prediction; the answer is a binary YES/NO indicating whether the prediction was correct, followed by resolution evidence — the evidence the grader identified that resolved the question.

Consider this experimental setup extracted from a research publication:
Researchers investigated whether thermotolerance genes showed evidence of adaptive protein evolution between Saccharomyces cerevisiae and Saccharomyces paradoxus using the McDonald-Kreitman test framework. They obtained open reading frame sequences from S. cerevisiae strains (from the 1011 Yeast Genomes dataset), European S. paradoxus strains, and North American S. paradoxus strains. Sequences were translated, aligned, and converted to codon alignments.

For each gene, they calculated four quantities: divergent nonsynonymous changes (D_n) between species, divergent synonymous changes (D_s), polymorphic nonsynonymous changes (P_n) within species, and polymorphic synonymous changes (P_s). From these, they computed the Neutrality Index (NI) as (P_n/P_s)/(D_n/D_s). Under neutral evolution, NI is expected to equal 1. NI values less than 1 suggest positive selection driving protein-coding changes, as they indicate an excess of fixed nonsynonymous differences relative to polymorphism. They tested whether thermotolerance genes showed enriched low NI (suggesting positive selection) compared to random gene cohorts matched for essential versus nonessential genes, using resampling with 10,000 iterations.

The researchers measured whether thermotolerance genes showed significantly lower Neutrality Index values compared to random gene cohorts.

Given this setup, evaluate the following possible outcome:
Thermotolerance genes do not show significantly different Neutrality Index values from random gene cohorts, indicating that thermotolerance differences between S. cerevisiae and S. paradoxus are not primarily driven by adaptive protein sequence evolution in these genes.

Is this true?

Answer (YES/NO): NO